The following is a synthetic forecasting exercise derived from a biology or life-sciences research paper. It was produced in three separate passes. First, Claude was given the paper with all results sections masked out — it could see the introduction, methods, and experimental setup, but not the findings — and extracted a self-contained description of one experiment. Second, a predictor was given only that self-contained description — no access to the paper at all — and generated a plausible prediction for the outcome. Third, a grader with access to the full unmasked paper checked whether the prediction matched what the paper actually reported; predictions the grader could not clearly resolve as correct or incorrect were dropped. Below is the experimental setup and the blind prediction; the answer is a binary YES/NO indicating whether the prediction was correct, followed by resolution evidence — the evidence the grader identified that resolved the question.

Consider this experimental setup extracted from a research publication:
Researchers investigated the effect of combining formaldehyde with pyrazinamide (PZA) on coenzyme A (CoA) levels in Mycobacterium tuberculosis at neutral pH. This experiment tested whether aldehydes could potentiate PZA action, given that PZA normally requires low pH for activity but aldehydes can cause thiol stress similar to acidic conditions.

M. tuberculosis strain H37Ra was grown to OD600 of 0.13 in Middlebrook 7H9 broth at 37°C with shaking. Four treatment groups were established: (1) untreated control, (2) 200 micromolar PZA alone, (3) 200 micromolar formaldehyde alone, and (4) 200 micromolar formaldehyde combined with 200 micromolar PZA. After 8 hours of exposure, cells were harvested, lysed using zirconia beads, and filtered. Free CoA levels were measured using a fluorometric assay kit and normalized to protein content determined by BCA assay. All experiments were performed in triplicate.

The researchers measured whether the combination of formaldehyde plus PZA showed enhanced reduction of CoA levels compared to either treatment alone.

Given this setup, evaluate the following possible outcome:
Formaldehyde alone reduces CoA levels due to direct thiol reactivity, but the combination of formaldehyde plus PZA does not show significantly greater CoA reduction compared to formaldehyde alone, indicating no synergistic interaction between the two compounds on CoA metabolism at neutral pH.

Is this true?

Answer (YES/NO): YES